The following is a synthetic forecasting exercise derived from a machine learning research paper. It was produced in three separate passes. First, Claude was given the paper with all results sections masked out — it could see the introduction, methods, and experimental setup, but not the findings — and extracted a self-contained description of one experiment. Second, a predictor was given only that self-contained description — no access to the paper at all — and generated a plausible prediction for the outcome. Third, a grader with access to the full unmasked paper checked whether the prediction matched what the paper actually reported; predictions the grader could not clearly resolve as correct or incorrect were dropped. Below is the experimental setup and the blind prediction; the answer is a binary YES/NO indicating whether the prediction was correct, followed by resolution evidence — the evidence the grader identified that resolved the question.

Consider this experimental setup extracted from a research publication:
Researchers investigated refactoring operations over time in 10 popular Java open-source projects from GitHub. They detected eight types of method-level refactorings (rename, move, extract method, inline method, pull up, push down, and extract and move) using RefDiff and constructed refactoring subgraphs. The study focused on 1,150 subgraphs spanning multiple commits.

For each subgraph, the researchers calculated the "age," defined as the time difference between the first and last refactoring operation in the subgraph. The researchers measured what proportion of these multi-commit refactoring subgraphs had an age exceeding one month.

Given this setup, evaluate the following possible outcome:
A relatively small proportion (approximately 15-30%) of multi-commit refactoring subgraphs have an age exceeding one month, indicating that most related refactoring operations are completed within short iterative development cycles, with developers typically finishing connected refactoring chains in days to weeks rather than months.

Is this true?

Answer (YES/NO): NO